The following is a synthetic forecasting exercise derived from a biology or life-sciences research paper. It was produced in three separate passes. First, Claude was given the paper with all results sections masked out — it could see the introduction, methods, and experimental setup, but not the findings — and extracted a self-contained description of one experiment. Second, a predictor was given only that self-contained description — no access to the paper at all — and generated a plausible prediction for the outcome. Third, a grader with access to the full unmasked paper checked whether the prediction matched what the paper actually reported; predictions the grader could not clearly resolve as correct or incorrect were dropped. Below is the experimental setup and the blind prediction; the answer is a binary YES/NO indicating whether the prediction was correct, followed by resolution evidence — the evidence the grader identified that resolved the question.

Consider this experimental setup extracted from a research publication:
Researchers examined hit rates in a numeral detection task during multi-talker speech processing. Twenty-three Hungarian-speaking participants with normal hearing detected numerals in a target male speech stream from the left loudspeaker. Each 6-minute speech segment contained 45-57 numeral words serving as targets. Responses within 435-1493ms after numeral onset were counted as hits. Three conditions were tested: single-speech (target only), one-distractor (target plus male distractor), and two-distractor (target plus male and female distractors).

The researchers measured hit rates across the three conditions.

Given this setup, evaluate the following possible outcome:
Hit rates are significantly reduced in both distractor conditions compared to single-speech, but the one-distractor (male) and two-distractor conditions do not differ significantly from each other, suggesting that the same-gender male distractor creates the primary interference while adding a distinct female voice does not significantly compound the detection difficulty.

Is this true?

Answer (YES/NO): NO